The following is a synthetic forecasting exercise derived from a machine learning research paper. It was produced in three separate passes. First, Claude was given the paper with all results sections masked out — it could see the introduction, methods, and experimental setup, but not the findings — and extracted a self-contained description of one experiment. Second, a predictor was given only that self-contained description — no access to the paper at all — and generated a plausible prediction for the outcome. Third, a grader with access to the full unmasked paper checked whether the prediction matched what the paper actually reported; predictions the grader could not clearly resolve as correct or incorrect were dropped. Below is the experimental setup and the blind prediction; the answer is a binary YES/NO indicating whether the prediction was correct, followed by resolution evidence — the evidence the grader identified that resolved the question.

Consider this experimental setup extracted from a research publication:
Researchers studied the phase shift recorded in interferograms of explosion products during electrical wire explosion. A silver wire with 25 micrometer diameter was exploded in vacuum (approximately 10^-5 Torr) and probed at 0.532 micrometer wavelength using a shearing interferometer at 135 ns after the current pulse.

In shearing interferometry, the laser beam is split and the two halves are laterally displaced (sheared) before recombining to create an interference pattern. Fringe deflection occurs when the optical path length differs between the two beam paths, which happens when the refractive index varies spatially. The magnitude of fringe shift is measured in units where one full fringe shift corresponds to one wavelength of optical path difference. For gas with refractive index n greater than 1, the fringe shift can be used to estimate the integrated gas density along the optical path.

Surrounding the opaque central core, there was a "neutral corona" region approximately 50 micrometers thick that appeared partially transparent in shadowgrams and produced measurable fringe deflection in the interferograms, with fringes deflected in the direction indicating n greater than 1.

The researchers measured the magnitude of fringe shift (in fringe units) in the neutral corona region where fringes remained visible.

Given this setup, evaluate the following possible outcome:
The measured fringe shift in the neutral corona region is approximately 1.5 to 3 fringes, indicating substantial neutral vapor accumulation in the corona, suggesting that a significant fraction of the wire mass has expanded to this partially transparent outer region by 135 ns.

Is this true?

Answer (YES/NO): YES